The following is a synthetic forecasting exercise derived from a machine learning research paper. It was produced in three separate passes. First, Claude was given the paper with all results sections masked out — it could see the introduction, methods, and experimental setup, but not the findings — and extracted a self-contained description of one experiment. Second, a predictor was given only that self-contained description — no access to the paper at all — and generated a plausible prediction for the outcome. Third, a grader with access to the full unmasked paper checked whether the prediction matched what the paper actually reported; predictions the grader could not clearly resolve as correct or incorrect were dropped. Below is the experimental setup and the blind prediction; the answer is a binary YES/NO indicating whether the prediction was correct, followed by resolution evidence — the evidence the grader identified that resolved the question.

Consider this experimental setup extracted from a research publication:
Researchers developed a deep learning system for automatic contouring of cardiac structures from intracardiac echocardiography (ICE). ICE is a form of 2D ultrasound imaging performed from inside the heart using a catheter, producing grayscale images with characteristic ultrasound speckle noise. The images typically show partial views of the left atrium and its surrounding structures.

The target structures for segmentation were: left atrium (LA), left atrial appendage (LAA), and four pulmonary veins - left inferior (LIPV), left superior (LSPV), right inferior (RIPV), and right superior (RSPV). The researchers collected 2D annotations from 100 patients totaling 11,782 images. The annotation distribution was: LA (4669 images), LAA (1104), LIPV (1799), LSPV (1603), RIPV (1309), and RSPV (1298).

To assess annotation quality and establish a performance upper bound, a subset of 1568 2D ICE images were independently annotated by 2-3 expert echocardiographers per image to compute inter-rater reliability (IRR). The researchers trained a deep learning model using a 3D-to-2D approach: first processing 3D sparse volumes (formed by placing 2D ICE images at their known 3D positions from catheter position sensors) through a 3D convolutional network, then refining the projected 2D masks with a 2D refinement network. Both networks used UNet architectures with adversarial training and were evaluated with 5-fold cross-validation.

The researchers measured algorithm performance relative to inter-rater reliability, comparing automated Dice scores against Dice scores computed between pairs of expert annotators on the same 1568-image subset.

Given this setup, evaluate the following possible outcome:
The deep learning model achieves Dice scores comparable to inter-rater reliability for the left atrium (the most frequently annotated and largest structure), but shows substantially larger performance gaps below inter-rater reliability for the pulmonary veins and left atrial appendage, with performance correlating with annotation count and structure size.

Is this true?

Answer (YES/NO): NO